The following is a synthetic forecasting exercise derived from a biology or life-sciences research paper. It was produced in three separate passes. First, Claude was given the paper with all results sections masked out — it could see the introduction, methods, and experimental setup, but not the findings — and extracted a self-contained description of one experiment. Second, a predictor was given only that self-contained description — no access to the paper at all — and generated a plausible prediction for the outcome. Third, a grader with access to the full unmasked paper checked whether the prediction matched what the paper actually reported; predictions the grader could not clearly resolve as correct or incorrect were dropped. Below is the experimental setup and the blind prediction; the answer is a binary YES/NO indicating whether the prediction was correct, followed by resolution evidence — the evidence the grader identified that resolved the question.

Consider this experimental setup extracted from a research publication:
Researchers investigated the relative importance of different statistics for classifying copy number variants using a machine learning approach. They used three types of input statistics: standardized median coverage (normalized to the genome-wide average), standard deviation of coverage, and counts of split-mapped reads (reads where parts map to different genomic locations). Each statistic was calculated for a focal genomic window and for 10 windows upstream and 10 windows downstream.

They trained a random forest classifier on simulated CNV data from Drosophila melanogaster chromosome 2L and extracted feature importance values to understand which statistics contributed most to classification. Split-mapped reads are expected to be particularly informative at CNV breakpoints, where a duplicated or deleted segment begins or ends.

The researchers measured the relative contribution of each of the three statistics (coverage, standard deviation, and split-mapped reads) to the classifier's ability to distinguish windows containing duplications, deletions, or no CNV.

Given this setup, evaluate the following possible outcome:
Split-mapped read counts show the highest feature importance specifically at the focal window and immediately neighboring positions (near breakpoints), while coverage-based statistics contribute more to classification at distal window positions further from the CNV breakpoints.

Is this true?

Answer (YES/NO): NO